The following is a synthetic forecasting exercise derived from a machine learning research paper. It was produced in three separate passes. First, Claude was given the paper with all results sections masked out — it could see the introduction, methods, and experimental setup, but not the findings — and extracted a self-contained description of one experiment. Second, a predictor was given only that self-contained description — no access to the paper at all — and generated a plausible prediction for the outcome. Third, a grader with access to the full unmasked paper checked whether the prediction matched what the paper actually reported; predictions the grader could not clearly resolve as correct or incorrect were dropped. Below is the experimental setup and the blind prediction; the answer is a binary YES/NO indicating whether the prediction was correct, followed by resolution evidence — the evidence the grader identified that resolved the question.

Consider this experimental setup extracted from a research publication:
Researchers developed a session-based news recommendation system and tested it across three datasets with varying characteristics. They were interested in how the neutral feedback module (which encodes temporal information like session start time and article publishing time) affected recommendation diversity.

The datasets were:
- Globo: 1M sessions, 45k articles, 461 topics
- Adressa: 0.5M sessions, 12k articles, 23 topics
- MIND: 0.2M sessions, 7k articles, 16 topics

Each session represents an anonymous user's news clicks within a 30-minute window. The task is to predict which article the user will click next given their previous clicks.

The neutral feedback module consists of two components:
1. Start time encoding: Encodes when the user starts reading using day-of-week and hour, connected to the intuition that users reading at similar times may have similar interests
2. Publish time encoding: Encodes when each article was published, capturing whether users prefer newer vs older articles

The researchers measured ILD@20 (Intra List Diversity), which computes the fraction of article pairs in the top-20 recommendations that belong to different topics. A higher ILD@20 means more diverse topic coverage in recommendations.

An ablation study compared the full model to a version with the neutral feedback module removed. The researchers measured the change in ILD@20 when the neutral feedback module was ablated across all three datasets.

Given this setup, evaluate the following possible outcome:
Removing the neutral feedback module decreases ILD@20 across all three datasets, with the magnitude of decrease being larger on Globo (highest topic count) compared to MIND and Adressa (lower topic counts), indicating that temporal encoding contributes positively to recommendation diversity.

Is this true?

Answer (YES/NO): NO